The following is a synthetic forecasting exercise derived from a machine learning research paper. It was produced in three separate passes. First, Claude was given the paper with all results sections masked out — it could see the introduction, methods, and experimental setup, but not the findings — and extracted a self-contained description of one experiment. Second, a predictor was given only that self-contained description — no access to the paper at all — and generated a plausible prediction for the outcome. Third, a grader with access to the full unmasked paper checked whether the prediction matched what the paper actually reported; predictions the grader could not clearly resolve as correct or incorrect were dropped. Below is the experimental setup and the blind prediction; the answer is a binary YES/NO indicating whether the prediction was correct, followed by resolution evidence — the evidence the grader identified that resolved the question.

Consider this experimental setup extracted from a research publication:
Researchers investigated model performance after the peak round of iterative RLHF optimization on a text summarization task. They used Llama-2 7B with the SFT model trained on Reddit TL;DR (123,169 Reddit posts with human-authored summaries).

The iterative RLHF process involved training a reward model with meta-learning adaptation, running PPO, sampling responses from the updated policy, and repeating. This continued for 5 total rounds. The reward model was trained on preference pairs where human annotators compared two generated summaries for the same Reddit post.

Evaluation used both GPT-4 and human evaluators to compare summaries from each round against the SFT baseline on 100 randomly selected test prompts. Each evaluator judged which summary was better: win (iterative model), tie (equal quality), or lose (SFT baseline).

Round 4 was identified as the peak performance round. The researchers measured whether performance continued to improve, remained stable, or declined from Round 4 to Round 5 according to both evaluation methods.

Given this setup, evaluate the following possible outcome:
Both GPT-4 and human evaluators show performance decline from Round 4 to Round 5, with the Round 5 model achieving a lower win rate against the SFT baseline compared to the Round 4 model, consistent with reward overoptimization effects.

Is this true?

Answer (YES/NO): YES